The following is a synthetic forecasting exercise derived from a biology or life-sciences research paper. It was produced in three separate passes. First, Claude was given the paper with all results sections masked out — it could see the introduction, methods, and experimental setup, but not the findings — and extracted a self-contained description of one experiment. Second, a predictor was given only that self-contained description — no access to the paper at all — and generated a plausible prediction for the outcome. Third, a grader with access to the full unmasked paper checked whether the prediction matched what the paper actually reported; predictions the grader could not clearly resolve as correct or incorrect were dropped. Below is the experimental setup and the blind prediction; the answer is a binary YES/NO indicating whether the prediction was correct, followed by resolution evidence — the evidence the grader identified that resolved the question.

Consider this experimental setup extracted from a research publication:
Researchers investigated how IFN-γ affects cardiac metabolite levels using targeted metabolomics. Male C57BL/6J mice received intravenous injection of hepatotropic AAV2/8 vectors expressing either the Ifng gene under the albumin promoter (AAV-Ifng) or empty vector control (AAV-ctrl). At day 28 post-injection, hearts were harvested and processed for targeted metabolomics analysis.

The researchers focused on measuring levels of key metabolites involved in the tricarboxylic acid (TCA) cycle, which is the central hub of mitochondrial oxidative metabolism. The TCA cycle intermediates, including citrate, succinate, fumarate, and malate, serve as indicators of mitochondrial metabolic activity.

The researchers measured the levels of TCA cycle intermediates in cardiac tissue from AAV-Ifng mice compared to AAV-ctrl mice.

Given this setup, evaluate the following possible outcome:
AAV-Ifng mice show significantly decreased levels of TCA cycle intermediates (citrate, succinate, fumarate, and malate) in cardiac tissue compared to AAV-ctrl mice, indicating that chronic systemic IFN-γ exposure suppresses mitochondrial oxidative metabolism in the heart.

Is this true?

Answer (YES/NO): NO